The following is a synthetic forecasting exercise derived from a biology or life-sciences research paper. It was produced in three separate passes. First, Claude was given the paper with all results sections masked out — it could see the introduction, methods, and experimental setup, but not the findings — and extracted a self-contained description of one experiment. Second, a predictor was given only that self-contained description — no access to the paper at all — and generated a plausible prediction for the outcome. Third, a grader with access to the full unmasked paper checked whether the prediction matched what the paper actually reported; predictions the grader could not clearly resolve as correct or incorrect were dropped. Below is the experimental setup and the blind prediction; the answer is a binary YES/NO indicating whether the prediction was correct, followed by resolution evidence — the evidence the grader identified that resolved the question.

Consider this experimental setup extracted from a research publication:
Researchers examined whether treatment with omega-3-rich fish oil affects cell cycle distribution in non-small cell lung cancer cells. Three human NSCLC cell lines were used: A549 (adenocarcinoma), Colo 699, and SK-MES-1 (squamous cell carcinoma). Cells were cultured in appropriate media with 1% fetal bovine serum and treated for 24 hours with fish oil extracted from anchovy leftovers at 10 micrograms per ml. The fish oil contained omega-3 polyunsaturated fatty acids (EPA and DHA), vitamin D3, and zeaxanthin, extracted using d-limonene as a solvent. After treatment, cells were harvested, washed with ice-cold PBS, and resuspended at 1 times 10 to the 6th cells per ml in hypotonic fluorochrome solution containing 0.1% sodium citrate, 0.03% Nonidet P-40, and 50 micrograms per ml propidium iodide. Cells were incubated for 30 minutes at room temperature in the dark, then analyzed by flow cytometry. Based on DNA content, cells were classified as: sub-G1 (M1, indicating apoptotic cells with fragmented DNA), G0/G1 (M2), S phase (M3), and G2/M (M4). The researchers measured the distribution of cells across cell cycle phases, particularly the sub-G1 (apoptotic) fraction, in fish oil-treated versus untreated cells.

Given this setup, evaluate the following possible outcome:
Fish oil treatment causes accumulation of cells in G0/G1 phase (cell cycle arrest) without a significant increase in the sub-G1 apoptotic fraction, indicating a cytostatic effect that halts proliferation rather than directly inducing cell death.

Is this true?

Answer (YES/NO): NO